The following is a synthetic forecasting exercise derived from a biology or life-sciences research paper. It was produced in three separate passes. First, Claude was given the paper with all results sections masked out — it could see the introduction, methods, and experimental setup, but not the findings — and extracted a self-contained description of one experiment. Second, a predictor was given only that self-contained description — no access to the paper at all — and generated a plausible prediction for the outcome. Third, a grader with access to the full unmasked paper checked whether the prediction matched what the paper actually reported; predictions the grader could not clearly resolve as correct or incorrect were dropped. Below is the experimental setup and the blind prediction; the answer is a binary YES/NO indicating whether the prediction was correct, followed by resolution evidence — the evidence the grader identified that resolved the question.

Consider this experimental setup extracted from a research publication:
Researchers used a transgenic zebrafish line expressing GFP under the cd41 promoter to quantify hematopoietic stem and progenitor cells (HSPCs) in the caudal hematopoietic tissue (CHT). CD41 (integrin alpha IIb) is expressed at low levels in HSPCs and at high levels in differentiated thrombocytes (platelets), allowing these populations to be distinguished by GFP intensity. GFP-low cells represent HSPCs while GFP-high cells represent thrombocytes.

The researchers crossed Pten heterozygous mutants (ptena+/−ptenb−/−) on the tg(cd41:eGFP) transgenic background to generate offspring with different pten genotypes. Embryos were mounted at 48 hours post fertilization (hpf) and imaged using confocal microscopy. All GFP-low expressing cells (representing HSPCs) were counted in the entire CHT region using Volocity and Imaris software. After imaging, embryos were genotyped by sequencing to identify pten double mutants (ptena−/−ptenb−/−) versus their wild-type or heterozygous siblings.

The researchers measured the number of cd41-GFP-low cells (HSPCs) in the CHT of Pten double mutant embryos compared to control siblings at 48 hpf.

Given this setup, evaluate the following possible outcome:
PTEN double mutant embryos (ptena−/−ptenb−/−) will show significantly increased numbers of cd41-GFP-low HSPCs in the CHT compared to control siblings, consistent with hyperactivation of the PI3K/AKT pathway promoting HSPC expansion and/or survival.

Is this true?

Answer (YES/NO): NO